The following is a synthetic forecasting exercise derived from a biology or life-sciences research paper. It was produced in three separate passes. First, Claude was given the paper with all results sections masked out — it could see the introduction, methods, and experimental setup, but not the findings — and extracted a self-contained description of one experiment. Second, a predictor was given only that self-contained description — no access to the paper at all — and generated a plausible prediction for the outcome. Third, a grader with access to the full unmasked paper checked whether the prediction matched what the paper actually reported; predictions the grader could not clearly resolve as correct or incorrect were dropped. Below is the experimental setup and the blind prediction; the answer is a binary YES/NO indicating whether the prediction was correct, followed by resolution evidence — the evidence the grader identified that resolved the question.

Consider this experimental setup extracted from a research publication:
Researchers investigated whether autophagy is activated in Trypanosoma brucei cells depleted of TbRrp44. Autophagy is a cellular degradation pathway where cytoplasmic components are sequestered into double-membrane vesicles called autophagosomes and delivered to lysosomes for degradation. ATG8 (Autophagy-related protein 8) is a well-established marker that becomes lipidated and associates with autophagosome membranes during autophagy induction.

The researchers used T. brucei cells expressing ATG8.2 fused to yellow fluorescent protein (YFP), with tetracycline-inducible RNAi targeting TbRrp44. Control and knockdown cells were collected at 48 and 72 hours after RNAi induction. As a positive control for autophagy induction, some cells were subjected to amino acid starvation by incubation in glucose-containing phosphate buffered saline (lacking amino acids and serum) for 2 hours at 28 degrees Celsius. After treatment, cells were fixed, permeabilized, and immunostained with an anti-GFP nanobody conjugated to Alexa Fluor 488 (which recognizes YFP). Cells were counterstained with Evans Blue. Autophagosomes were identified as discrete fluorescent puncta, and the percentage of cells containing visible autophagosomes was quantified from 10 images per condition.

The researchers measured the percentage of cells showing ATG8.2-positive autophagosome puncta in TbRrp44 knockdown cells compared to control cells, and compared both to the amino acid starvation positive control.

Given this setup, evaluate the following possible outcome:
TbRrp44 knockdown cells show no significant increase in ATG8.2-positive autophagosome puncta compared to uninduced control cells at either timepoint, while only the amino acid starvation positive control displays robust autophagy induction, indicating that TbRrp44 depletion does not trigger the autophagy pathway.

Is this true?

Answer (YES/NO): NO